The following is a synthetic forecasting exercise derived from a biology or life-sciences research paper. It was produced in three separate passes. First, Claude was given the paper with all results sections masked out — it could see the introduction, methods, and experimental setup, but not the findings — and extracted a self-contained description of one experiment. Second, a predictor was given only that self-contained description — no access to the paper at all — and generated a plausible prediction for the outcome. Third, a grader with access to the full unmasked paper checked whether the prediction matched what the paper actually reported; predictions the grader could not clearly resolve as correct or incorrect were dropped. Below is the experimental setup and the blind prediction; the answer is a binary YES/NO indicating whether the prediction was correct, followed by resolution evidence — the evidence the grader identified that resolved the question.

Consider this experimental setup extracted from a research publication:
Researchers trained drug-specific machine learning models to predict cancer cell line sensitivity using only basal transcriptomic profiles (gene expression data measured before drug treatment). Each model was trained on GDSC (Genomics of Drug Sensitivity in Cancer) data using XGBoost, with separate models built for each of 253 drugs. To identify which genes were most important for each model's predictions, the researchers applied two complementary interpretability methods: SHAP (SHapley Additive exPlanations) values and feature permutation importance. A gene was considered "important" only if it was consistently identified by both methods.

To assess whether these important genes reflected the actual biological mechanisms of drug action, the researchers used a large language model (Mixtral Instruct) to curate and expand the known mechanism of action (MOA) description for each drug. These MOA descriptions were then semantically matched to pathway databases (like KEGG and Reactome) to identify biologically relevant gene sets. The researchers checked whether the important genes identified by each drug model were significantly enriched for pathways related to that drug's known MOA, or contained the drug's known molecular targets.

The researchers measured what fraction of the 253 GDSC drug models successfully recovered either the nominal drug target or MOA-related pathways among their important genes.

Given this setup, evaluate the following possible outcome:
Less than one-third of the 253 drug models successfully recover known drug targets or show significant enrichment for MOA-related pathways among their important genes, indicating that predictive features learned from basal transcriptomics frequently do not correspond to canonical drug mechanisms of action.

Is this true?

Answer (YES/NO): NO